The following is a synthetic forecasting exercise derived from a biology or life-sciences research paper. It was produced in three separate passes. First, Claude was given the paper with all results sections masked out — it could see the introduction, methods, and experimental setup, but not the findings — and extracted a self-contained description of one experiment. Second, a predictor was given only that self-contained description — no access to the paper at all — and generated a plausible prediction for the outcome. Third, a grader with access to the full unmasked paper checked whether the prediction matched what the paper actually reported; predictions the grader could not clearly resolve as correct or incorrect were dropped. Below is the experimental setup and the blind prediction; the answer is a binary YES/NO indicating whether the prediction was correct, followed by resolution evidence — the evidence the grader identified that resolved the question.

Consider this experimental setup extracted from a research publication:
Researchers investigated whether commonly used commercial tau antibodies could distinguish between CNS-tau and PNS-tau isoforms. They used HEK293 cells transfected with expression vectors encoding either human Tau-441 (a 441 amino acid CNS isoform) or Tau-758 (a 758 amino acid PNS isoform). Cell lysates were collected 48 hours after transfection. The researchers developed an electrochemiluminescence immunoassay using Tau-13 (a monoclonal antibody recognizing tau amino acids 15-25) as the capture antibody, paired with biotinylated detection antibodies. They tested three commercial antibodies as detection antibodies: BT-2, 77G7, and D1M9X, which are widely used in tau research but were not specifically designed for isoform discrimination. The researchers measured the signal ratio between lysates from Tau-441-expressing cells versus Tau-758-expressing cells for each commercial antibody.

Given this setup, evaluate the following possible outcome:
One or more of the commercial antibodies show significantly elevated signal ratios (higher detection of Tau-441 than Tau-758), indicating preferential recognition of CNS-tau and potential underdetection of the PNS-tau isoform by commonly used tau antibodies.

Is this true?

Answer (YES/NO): NO